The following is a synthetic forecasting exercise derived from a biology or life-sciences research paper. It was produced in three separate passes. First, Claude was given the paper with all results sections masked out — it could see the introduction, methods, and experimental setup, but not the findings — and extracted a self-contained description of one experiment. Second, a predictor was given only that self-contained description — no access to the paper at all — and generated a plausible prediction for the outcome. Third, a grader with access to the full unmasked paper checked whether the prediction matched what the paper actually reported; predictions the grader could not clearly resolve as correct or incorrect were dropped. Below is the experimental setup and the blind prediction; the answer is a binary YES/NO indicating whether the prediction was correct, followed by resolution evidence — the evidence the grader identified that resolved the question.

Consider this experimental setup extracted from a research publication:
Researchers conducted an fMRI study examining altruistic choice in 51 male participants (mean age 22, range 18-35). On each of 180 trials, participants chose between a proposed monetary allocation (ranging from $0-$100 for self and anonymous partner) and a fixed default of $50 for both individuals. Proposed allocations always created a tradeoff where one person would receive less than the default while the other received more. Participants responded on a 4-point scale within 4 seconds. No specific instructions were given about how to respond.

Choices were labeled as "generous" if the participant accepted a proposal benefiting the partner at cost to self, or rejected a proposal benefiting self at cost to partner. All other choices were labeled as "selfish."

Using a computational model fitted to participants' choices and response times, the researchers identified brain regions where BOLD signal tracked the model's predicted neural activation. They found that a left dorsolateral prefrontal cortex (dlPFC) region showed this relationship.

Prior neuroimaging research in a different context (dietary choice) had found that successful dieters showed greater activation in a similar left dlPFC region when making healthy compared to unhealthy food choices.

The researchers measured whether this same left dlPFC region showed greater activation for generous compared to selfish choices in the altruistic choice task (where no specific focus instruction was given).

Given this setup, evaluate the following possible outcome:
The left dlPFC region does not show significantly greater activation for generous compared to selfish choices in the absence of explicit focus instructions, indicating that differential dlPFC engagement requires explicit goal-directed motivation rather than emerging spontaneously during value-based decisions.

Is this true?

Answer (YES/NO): NO